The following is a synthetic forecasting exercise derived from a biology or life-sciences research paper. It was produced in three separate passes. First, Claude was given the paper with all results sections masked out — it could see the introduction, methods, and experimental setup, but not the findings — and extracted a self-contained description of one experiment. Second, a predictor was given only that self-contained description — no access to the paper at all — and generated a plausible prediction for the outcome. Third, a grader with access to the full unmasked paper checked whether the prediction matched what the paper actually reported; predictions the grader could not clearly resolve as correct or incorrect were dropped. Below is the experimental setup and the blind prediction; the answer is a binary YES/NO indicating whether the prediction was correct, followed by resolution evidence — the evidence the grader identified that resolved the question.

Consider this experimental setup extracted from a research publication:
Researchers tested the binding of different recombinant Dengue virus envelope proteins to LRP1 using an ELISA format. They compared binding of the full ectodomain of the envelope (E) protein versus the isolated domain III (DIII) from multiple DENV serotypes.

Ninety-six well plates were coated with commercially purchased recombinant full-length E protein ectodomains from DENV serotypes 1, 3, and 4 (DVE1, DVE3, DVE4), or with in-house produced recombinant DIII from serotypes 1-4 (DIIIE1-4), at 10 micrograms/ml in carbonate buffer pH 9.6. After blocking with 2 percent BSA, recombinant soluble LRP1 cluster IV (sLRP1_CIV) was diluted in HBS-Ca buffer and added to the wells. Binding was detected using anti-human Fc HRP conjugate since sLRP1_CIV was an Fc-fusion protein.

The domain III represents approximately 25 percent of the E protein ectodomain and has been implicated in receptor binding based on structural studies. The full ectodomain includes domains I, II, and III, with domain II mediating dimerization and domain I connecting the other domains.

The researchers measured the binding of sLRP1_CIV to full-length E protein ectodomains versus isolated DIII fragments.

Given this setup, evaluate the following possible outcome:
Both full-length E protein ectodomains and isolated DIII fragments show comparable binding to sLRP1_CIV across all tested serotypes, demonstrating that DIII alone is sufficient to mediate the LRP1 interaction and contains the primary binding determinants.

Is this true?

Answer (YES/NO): YES